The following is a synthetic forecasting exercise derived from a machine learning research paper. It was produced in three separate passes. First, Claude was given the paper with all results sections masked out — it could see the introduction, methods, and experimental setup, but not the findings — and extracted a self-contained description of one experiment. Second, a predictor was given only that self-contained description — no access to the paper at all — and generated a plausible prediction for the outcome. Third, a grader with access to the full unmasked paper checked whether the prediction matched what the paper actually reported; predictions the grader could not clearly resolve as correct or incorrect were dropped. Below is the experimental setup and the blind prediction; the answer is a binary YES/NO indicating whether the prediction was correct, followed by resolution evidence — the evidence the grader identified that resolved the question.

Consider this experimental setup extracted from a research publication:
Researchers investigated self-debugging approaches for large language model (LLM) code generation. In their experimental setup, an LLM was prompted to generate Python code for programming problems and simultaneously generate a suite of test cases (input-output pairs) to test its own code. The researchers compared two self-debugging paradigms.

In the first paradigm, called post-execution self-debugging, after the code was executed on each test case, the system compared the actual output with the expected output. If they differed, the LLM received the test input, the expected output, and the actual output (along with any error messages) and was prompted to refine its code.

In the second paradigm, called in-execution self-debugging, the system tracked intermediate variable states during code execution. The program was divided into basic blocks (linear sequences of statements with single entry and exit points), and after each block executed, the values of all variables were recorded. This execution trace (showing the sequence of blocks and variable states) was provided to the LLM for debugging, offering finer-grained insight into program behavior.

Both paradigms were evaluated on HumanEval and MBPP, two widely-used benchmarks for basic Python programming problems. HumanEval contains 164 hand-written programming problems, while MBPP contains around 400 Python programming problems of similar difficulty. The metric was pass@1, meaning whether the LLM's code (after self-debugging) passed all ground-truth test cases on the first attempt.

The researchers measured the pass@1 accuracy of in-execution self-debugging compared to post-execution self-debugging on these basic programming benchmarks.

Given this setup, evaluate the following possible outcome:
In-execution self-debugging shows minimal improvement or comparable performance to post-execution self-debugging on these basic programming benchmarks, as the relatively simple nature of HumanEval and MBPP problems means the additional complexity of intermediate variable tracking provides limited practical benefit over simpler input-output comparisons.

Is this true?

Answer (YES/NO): NO